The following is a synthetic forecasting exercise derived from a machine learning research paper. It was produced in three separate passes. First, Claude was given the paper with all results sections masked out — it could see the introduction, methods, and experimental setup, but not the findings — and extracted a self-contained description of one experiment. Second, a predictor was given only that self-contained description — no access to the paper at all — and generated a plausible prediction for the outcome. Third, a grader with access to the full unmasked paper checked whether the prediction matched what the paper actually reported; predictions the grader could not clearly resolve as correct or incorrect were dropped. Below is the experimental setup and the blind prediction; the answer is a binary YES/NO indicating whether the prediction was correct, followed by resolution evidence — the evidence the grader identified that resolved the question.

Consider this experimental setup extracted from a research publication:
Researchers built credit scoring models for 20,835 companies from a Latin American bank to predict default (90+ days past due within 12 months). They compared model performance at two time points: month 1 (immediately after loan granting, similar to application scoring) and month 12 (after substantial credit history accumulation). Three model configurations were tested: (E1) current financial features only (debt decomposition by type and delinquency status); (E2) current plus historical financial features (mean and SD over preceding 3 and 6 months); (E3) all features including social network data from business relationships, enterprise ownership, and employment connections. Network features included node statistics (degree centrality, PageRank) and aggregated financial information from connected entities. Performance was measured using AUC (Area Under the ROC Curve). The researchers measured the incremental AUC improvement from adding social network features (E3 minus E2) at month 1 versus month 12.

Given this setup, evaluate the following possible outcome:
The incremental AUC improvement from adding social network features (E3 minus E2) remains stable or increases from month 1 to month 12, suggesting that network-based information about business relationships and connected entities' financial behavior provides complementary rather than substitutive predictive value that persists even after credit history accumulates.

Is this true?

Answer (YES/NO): YES